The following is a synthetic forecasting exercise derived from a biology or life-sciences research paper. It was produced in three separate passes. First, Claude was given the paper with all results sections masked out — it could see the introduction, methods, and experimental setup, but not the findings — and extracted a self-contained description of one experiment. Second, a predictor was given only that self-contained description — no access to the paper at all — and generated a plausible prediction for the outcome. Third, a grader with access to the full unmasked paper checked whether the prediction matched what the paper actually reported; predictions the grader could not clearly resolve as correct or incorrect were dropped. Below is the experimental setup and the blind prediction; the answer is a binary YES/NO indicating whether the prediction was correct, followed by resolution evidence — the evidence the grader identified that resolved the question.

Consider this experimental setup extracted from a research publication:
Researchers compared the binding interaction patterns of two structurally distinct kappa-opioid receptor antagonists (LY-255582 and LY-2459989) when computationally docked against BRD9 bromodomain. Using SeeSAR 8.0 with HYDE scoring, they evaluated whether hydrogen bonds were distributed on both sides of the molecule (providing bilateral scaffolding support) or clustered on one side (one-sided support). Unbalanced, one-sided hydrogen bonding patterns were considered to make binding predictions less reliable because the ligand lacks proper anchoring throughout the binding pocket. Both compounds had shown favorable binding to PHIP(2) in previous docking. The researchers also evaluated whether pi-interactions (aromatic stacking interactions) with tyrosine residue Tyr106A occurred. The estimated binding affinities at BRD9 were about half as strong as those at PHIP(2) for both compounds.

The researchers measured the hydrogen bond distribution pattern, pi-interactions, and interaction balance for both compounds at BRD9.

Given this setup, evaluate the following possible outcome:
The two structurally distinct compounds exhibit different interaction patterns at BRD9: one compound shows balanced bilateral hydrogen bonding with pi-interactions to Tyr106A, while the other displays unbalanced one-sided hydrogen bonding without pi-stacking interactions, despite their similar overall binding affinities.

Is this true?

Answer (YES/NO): NO